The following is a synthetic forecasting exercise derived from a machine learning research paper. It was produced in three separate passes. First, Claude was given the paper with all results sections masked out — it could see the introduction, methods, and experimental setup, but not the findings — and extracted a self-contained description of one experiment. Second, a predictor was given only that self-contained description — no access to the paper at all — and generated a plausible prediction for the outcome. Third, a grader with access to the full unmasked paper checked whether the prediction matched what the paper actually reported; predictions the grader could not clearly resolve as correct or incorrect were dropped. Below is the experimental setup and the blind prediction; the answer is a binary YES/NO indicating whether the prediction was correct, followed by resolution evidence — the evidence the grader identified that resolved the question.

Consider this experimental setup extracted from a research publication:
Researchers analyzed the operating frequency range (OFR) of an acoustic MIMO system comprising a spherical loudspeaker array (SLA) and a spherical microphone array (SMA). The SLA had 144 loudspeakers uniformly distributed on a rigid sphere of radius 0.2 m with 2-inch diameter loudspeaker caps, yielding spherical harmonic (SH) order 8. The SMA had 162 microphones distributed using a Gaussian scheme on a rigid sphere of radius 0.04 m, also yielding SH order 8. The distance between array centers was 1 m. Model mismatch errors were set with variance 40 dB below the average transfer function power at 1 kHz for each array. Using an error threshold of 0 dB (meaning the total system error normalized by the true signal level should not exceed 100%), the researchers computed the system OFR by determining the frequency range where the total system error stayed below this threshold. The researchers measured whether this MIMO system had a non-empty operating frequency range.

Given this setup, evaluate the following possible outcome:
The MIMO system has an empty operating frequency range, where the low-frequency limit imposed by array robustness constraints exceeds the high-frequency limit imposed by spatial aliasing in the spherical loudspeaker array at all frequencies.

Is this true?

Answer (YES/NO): NO